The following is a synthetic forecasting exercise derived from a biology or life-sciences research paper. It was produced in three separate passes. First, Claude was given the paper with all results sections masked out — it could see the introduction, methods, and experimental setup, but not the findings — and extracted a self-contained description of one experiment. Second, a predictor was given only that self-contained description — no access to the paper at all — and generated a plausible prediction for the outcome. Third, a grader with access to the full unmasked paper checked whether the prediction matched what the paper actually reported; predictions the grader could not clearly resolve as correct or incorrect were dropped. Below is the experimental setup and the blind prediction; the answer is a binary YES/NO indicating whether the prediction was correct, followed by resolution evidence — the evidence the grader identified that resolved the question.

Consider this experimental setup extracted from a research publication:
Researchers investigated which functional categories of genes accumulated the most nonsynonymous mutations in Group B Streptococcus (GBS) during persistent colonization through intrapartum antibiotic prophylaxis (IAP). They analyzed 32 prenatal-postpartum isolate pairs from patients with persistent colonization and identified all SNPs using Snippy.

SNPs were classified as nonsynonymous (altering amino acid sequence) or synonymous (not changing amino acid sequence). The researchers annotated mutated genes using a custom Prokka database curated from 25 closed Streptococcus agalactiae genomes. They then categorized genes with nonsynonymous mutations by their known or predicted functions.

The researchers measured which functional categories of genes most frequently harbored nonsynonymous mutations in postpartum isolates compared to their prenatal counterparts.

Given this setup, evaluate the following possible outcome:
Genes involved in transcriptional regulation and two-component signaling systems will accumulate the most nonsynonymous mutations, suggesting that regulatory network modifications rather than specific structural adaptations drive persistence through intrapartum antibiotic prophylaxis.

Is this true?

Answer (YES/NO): NO